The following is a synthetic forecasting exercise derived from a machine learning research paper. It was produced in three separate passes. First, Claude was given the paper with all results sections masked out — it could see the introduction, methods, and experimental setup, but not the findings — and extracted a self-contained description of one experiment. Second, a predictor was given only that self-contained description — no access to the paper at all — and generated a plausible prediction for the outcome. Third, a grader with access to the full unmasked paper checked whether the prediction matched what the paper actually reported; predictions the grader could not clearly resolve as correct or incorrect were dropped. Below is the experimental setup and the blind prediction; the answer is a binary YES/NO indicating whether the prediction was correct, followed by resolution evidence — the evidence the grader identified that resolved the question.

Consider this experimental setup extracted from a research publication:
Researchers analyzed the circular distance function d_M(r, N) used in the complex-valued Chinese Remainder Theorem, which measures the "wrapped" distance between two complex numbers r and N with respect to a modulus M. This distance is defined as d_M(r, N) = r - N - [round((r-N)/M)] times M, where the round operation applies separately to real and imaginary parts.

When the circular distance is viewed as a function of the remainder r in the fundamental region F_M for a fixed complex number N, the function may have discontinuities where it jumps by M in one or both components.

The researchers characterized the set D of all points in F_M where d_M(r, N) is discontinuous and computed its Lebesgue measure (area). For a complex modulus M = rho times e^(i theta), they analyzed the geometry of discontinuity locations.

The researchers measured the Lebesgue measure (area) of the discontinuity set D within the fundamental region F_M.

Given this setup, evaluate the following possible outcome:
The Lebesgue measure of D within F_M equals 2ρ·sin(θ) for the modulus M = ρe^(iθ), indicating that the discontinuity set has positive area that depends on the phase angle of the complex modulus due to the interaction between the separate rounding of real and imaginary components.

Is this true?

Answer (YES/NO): NO